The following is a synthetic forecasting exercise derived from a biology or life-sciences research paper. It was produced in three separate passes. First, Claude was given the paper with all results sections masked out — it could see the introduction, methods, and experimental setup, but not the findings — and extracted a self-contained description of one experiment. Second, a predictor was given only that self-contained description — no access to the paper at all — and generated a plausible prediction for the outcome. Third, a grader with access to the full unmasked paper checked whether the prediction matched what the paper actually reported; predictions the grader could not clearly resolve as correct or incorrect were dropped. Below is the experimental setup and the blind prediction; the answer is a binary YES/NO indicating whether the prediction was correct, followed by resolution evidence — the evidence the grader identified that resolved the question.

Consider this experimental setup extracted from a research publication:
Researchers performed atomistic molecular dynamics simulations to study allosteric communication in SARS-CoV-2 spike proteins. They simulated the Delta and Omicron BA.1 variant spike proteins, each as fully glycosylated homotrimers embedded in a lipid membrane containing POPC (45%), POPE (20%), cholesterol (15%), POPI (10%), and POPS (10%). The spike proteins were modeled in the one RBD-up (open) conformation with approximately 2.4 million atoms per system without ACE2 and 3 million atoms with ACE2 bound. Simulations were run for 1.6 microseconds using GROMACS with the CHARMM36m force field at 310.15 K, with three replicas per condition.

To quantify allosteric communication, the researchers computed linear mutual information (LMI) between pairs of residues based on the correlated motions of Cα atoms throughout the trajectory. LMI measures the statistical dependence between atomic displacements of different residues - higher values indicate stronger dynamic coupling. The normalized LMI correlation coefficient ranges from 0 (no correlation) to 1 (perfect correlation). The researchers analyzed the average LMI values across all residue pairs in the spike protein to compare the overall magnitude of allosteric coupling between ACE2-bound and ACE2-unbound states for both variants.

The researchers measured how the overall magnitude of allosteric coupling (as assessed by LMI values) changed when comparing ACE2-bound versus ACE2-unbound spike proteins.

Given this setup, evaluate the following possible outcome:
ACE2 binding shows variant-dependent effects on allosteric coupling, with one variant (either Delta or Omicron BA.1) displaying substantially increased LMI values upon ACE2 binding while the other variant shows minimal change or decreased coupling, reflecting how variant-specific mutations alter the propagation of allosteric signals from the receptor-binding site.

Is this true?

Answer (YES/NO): NO